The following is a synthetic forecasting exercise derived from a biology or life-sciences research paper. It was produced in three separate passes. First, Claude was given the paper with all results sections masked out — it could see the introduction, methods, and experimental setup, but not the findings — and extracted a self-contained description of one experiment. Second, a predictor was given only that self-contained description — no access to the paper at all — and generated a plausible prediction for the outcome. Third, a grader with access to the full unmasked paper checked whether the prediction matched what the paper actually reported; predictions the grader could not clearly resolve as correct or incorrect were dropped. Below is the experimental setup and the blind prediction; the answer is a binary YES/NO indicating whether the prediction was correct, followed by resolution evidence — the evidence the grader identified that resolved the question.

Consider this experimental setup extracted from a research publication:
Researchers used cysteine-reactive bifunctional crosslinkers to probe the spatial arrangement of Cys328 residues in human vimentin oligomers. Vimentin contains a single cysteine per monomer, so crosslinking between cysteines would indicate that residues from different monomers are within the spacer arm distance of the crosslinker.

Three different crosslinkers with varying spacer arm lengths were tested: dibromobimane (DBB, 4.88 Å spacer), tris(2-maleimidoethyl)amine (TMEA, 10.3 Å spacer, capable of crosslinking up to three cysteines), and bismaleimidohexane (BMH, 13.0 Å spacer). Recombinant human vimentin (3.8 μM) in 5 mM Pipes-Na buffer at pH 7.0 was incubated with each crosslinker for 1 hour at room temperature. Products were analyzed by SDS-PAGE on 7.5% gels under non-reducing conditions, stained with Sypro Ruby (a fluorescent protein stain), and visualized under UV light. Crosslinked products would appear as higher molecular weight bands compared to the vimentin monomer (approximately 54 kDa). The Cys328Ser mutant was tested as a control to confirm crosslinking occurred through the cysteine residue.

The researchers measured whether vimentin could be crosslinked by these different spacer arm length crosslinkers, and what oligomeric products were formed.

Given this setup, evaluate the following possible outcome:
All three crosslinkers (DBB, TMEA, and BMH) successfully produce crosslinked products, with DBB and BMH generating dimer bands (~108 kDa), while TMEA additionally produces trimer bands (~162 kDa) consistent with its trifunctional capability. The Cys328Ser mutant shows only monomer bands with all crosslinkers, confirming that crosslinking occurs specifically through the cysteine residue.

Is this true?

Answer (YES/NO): NO